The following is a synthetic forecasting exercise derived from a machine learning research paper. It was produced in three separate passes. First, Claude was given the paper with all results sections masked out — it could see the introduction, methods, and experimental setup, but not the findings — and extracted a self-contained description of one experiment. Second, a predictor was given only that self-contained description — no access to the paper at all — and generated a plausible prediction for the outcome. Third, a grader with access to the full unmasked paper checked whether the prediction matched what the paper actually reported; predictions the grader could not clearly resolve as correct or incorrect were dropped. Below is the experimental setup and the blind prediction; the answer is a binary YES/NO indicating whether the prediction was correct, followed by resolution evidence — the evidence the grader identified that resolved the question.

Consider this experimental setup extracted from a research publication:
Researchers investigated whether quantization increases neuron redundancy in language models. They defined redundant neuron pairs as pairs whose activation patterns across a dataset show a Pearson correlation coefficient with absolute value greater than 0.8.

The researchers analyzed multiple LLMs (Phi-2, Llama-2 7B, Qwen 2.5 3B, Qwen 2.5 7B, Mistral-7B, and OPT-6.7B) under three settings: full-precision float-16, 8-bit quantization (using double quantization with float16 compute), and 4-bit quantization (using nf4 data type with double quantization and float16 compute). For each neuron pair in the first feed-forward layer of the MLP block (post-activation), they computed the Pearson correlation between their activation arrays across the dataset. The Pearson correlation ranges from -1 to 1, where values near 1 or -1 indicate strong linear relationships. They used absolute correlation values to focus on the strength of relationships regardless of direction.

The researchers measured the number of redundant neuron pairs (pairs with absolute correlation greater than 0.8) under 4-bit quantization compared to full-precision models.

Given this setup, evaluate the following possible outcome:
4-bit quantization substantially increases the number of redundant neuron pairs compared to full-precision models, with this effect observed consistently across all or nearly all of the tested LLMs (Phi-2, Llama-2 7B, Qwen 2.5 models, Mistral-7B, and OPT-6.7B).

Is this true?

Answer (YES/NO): NO